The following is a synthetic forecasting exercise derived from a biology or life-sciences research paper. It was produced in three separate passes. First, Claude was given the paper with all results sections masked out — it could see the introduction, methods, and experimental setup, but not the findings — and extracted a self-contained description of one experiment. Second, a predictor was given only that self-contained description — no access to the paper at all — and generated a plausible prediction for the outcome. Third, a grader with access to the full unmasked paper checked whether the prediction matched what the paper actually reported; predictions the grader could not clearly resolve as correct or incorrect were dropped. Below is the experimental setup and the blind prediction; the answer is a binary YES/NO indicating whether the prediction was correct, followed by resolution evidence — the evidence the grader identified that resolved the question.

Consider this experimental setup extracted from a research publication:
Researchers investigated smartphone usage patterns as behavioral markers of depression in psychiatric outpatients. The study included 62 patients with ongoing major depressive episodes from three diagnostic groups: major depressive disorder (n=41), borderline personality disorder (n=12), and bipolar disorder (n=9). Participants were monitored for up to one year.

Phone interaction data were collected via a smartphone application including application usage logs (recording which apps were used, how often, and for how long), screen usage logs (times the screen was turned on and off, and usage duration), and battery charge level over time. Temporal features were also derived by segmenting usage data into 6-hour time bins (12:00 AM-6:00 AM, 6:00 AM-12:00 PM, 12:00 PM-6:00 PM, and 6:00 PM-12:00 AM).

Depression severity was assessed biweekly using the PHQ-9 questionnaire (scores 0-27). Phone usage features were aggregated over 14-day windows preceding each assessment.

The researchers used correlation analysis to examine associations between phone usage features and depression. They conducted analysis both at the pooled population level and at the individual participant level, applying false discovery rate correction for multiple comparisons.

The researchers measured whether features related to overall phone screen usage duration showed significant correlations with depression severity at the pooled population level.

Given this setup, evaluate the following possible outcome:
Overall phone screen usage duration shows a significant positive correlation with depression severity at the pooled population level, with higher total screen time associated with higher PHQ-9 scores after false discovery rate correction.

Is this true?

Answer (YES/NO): NO